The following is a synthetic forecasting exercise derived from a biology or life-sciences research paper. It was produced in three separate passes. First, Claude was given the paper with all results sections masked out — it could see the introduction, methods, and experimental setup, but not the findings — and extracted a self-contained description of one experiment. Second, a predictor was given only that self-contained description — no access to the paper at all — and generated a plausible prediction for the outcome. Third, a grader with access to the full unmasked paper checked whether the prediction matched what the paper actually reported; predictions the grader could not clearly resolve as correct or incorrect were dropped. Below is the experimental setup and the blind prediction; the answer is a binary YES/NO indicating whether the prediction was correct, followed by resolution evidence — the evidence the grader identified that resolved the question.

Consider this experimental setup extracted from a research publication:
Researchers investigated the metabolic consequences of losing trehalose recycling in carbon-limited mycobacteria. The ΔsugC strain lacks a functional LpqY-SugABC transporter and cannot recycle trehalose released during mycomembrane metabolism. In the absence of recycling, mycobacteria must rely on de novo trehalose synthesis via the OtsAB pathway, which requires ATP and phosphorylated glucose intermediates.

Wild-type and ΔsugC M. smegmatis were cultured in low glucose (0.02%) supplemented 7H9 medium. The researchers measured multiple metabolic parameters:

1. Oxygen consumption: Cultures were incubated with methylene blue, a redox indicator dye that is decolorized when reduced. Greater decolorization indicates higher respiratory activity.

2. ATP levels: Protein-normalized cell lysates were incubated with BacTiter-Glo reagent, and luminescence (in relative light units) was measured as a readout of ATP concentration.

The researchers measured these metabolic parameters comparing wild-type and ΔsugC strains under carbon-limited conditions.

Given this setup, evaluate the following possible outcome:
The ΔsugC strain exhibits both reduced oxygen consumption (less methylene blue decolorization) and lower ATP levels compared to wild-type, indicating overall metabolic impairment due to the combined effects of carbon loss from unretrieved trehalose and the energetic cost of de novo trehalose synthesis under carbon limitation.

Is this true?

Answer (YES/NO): NO